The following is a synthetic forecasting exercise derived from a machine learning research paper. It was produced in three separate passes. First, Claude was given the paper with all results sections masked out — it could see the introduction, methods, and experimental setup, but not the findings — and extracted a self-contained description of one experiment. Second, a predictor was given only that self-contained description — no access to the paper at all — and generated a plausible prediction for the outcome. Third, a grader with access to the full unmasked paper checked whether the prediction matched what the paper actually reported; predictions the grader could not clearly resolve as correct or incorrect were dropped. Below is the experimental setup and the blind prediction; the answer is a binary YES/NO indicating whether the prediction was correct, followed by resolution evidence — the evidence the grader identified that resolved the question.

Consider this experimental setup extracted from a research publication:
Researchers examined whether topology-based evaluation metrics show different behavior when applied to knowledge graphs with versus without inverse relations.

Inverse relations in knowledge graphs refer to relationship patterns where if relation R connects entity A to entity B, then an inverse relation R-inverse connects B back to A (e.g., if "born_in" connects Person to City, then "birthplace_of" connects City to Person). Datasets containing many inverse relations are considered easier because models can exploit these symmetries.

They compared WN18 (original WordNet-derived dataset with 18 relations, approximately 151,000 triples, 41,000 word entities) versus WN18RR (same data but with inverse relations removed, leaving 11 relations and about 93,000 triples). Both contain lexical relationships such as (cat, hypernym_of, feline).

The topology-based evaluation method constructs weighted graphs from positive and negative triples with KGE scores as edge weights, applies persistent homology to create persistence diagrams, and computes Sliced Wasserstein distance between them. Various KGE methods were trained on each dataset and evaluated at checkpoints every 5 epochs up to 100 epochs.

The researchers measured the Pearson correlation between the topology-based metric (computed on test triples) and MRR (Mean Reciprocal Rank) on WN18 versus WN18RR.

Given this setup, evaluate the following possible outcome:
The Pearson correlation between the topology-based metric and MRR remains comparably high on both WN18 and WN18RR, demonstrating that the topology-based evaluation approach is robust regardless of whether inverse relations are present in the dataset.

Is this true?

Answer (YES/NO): NO